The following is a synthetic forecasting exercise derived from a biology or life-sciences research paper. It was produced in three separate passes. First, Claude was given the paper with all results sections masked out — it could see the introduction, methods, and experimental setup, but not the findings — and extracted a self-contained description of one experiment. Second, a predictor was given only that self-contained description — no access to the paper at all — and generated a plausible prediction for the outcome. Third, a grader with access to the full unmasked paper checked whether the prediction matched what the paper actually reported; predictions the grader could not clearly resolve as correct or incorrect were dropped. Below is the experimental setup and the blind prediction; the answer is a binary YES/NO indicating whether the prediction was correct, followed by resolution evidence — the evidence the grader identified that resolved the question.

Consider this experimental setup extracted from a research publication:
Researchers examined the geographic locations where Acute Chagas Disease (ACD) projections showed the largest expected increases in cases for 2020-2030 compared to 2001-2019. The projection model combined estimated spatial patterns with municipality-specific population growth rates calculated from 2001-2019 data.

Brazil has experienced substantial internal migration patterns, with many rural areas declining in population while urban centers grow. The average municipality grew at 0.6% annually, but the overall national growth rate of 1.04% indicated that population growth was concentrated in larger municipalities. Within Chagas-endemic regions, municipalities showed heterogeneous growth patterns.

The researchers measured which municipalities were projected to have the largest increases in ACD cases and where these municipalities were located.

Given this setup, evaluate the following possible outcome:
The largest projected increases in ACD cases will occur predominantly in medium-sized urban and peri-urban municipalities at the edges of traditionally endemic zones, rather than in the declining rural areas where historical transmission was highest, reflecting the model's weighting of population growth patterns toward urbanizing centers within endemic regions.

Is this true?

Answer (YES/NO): NO